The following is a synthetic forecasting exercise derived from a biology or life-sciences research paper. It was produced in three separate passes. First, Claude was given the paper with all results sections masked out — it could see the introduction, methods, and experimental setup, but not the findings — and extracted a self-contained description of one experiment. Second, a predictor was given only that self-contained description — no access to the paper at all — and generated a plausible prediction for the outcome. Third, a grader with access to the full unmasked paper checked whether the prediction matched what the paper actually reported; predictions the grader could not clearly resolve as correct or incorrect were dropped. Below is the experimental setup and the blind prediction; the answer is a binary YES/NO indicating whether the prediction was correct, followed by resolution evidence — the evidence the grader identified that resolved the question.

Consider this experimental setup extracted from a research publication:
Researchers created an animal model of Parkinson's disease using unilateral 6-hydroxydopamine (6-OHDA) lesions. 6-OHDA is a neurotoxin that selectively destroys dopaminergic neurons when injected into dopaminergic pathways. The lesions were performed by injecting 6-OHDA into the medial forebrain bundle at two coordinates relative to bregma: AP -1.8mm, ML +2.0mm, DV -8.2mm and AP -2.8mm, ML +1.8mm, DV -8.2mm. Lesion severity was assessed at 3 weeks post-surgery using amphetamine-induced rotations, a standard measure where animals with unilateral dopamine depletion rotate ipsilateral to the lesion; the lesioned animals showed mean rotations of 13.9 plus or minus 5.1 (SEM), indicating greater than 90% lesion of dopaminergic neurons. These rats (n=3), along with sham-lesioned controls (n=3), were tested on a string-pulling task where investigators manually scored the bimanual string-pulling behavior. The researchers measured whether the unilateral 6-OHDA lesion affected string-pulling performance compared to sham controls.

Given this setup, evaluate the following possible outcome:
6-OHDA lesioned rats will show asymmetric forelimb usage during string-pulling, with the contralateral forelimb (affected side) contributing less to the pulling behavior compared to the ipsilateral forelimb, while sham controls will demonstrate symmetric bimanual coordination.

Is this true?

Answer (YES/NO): YES